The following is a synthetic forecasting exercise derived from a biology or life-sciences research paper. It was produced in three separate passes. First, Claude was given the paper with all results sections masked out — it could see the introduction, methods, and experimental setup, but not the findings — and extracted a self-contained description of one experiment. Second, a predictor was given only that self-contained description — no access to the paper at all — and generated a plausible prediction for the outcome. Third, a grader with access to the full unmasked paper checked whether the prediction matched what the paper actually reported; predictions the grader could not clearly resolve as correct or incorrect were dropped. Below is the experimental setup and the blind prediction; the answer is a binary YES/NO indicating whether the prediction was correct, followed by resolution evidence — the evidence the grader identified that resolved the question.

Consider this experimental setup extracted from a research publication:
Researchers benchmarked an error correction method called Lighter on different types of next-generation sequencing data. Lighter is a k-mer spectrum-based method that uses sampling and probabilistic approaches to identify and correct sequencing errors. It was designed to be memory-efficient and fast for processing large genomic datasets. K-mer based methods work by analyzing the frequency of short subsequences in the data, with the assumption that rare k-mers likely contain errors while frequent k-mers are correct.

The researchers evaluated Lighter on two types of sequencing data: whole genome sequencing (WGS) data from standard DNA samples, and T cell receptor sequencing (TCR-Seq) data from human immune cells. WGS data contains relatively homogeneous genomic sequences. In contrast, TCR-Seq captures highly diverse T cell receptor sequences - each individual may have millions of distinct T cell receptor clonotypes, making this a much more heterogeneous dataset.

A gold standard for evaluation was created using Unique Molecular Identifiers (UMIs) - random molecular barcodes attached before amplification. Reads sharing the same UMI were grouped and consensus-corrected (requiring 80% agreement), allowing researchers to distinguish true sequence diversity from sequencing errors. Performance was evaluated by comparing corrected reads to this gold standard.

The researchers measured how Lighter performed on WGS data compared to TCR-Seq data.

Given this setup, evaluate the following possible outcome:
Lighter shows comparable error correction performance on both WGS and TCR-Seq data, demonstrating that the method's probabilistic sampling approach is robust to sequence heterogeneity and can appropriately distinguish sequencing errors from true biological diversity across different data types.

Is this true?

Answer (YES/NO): NO